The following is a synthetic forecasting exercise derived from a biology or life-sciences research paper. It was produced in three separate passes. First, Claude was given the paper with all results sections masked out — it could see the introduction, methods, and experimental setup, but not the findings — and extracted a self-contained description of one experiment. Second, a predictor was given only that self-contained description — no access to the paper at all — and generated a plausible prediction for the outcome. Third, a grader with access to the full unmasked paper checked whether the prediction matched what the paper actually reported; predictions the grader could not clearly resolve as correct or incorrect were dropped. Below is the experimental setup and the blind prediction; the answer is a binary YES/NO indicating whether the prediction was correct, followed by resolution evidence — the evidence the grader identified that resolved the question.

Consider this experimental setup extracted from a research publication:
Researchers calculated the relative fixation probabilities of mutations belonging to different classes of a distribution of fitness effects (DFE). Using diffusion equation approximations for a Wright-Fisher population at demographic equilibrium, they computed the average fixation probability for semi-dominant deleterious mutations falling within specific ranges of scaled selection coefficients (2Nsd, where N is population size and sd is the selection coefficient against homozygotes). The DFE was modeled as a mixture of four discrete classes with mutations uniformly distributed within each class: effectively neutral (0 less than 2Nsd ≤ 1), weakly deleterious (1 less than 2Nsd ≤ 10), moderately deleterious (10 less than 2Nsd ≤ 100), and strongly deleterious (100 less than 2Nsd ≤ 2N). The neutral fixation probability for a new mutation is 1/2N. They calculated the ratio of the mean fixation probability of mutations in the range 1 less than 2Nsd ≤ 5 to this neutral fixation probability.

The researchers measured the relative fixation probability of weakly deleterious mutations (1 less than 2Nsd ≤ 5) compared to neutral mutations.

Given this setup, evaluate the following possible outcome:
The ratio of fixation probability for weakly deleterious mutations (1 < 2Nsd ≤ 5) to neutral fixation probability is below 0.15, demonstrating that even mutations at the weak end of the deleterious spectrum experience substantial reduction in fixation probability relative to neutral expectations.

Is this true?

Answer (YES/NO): NO